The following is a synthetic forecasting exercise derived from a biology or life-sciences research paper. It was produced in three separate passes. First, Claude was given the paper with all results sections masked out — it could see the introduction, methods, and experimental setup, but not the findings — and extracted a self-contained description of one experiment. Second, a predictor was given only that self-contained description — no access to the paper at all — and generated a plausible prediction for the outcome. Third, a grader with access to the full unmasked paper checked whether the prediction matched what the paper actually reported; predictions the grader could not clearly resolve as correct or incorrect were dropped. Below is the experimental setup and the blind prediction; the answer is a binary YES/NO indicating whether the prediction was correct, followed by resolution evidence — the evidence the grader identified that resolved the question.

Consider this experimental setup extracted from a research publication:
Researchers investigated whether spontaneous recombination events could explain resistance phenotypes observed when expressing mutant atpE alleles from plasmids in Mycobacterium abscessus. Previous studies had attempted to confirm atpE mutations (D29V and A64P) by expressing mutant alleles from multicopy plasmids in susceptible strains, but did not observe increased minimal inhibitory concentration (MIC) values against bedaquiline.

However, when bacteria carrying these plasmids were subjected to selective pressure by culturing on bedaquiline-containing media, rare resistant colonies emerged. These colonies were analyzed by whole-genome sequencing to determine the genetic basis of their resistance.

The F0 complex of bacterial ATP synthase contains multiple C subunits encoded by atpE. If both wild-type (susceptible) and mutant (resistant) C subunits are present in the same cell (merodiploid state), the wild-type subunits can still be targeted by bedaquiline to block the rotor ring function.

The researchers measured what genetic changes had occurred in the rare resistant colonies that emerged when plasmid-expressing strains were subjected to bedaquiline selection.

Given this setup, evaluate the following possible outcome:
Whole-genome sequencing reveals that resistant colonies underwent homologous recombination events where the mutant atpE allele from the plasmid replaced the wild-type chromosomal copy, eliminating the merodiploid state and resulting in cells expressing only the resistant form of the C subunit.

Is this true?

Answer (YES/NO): YES